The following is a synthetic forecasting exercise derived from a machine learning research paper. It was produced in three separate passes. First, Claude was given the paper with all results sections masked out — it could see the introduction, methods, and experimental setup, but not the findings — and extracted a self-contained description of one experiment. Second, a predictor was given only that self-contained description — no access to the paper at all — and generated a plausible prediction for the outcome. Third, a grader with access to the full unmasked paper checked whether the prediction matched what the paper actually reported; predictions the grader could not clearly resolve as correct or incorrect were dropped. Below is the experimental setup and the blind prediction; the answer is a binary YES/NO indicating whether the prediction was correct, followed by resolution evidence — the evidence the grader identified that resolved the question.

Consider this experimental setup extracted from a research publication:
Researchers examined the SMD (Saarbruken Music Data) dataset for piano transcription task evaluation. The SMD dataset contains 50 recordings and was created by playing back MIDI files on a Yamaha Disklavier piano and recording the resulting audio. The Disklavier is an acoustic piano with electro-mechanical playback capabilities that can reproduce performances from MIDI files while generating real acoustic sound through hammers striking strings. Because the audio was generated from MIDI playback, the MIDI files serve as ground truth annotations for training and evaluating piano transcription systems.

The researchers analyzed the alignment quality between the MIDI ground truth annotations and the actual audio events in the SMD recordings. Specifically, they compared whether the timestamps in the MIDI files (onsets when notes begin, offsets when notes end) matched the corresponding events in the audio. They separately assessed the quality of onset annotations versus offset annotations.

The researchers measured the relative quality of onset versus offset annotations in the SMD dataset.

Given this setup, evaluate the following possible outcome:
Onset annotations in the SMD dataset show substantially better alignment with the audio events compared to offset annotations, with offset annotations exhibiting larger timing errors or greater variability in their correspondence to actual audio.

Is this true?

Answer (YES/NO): YES